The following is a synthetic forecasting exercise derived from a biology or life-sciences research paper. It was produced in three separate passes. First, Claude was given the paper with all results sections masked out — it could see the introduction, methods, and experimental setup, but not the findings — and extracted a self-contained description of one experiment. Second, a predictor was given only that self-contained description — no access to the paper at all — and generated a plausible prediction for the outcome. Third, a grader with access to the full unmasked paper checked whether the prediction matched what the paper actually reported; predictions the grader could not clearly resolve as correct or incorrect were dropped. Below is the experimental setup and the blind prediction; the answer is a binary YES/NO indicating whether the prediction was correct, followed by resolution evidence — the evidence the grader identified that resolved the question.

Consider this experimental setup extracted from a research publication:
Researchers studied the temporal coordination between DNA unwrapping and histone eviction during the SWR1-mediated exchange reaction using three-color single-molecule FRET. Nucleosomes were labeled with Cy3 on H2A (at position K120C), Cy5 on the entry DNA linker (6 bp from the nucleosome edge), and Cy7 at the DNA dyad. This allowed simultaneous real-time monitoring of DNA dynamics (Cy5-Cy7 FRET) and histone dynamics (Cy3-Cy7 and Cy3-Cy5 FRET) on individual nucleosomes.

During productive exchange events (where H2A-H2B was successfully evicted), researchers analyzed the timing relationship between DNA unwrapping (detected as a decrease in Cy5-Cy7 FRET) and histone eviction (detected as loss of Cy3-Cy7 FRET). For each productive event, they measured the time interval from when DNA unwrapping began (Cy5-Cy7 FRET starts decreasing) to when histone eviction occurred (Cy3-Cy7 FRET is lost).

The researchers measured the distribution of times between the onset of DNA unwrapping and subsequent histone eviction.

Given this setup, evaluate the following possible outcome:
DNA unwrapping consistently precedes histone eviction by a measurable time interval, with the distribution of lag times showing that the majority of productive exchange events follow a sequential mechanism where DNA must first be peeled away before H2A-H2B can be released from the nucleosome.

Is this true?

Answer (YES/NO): YES